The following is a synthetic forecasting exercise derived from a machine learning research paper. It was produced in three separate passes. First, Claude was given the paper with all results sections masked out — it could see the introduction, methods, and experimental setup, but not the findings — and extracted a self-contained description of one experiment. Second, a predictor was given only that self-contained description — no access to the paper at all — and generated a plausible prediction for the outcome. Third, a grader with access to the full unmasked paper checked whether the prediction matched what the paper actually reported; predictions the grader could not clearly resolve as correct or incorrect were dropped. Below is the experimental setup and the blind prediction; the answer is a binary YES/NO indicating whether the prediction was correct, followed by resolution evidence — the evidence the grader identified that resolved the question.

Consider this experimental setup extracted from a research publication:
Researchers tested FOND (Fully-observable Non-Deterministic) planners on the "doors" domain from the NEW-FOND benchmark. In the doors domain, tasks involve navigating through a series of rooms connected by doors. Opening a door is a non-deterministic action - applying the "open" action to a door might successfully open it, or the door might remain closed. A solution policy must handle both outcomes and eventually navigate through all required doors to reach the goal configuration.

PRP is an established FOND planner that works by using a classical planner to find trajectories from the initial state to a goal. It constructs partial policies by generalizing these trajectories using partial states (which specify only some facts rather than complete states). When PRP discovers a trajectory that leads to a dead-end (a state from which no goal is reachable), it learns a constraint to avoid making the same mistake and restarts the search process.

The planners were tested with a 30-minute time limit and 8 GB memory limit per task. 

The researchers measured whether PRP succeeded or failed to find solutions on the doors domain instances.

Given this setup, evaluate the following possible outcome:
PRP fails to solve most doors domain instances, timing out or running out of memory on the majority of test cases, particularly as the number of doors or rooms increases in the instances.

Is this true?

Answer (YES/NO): NO